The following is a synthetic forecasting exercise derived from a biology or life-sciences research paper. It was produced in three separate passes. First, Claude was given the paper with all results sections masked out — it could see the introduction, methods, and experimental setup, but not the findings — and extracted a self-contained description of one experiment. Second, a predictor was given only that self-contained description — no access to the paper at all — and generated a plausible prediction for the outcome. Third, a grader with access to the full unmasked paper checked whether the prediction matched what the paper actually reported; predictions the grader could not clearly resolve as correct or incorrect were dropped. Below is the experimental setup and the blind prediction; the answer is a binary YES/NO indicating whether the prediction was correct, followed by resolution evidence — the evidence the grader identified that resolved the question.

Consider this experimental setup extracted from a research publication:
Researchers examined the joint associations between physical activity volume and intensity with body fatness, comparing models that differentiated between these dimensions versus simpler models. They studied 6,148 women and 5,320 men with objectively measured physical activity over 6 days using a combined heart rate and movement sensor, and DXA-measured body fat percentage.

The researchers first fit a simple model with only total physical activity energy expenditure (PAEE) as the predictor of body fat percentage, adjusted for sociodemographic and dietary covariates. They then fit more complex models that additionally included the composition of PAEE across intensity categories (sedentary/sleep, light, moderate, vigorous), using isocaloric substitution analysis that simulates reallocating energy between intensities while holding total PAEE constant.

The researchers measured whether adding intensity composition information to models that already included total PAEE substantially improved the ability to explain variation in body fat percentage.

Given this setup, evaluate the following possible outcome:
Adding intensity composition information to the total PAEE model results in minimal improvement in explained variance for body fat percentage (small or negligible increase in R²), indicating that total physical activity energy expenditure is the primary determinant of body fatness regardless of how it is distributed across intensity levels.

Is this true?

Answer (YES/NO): YES